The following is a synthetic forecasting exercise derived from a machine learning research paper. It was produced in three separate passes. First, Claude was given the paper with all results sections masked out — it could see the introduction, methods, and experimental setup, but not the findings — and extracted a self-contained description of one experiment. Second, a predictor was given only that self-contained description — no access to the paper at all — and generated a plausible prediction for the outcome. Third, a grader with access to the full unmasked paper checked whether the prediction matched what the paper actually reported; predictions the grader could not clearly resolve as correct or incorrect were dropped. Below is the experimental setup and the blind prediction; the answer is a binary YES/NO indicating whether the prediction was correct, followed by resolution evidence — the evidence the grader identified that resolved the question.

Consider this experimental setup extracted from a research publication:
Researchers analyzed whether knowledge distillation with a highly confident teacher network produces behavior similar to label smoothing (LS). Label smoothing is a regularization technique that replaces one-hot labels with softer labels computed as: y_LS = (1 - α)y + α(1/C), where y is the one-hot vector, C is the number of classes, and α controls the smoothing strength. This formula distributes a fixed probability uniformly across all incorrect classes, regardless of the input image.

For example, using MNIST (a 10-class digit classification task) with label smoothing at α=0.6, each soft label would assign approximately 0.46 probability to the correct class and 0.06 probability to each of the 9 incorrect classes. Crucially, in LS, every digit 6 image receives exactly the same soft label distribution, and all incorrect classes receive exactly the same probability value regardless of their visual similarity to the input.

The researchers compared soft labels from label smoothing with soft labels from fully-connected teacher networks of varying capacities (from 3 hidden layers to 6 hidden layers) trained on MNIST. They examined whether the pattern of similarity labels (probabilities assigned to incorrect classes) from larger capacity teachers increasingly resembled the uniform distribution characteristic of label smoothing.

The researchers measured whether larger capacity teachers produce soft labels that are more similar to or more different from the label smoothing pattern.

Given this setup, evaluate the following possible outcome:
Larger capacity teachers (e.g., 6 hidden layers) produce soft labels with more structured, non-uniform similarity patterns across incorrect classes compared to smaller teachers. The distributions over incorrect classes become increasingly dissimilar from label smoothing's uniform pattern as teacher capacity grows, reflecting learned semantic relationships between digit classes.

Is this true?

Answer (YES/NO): NO